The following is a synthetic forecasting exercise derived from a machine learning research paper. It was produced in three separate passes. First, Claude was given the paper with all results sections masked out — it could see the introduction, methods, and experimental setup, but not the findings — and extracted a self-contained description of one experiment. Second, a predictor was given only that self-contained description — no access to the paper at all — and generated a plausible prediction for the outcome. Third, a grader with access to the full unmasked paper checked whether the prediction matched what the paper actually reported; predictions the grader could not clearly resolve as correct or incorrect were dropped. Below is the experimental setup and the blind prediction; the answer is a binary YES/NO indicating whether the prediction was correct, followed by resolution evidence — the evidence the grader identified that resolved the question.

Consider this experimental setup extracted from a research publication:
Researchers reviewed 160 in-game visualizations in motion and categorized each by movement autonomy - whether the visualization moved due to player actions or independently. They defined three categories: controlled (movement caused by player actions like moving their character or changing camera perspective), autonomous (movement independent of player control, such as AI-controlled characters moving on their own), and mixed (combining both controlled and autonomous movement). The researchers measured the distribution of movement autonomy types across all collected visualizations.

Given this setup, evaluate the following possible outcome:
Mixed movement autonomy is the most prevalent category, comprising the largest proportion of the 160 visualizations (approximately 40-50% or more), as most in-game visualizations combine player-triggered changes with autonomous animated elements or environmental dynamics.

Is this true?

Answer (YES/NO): NO